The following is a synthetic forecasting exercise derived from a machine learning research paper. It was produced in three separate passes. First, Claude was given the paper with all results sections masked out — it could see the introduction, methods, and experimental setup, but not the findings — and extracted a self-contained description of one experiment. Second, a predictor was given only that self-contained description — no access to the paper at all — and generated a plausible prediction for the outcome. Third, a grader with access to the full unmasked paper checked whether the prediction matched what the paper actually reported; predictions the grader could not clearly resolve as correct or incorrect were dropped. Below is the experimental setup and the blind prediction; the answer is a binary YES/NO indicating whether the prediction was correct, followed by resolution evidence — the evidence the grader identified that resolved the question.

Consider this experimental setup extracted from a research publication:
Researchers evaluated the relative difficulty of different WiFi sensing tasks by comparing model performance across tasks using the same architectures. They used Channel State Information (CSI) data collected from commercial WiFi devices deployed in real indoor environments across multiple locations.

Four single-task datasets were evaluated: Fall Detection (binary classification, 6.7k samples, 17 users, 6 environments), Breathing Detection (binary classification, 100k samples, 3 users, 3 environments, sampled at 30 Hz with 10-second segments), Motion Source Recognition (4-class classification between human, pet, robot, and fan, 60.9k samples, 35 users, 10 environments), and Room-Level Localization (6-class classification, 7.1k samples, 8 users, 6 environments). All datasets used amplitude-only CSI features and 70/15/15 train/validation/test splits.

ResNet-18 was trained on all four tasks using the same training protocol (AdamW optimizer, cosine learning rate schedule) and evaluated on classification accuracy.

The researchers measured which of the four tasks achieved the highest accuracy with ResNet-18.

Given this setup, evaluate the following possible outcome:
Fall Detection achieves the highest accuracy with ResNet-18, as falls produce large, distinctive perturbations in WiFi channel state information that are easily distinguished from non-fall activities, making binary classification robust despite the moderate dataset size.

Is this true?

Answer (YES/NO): NO